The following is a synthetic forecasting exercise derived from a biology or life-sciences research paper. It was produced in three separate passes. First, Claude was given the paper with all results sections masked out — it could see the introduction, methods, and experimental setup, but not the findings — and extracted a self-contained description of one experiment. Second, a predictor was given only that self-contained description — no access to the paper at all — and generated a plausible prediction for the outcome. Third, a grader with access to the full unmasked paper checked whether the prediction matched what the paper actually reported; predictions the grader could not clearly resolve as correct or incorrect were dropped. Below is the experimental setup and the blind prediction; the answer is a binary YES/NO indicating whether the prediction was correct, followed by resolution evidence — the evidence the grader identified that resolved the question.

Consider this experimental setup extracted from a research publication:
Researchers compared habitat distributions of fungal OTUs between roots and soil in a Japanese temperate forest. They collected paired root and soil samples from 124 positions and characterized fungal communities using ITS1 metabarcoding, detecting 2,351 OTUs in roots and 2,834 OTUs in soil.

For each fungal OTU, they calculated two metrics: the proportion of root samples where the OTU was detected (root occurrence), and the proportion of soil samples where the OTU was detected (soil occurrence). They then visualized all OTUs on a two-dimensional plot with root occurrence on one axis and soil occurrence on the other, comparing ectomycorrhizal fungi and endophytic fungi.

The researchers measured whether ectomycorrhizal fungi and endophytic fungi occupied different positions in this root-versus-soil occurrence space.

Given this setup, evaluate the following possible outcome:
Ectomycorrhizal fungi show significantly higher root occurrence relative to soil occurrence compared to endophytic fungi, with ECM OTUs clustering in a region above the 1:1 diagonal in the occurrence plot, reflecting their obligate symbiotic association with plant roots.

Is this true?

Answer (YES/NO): NO